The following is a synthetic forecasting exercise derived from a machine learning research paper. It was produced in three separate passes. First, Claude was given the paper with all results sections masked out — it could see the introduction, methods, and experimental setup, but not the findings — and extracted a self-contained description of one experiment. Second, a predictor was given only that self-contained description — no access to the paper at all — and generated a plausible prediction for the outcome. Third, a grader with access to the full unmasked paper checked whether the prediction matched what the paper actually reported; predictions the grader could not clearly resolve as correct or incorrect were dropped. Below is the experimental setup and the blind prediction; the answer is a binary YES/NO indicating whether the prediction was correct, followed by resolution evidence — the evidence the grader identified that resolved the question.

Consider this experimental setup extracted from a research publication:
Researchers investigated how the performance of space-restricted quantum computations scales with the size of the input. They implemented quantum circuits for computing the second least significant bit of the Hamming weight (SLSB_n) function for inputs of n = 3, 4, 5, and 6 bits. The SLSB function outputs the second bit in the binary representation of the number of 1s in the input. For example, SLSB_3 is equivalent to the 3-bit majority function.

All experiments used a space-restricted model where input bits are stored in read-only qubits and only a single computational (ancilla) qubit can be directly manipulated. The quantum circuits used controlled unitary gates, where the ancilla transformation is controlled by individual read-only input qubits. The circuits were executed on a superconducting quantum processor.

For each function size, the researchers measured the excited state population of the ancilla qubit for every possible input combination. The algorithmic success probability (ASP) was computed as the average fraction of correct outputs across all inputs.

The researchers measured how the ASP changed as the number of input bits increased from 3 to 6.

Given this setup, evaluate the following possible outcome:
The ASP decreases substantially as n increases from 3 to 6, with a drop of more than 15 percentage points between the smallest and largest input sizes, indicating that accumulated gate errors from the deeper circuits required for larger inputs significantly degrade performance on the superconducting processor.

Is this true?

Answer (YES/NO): NO